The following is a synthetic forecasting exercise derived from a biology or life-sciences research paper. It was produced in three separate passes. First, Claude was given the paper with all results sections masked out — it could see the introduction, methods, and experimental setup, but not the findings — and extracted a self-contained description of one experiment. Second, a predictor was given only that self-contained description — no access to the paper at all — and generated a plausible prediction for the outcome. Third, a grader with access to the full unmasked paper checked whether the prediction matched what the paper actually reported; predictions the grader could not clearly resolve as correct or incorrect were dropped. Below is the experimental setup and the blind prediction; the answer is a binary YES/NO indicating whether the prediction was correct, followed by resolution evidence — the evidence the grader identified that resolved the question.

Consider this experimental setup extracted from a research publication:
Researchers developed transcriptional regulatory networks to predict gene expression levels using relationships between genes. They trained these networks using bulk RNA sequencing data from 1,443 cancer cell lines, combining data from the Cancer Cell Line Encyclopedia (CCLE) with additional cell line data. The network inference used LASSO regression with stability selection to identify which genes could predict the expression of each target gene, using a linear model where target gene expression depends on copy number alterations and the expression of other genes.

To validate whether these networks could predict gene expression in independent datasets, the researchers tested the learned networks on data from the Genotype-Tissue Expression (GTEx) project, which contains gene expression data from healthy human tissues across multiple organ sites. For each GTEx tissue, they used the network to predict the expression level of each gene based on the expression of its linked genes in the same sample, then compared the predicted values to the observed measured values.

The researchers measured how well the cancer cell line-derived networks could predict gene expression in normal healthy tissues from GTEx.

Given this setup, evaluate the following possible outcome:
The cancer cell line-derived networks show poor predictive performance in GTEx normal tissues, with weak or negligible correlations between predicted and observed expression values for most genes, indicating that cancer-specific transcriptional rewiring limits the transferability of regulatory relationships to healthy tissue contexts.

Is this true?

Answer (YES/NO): NO